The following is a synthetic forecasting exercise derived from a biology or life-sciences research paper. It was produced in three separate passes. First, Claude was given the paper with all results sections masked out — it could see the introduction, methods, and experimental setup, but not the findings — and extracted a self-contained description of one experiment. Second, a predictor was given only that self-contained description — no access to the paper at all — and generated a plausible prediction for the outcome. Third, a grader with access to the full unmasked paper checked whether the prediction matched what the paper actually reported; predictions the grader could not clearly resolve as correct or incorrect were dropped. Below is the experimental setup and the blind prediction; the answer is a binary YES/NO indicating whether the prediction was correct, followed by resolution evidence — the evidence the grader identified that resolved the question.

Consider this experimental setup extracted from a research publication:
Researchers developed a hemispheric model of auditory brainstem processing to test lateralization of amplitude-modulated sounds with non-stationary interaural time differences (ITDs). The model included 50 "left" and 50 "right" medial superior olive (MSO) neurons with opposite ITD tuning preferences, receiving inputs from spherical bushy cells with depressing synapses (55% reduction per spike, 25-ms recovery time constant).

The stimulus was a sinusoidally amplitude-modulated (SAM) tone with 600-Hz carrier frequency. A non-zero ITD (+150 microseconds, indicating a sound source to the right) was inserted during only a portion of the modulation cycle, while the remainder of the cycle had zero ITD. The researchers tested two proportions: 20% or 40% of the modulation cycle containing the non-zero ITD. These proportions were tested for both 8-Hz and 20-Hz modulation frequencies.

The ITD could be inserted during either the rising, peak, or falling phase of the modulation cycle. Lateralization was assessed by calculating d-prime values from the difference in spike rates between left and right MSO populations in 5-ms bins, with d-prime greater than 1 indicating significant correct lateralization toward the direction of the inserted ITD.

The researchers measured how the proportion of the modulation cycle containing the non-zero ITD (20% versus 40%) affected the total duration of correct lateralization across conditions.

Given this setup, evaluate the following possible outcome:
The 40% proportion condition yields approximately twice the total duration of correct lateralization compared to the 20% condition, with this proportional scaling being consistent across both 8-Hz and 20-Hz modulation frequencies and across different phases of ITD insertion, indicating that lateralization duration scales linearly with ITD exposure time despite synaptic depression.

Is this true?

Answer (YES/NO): NO